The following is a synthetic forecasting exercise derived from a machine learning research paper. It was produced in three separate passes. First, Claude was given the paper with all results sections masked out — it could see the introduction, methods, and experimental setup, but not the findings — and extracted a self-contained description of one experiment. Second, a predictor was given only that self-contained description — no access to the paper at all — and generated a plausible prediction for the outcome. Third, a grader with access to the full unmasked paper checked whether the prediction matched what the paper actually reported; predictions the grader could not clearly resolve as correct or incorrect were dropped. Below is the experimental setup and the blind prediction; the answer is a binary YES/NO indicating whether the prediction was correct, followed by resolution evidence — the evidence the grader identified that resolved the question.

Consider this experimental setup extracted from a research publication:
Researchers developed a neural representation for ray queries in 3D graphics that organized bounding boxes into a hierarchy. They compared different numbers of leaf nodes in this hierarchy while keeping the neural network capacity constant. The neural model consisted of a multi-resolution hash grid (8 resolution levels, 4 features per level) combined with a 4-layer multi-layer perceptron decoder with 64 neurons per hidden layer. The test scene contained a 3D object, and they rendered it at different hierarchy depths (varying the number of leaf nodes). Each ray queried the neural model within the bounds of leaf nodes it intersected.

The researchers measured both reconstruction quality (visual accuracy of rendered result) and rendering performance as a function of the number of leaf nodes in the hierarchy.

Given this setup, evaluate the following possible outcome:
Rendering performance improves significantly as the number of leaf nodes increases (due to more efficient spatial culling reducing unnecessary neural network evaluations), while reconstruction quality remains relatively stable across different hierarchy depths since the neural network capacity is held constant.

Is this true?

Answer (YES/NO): NO